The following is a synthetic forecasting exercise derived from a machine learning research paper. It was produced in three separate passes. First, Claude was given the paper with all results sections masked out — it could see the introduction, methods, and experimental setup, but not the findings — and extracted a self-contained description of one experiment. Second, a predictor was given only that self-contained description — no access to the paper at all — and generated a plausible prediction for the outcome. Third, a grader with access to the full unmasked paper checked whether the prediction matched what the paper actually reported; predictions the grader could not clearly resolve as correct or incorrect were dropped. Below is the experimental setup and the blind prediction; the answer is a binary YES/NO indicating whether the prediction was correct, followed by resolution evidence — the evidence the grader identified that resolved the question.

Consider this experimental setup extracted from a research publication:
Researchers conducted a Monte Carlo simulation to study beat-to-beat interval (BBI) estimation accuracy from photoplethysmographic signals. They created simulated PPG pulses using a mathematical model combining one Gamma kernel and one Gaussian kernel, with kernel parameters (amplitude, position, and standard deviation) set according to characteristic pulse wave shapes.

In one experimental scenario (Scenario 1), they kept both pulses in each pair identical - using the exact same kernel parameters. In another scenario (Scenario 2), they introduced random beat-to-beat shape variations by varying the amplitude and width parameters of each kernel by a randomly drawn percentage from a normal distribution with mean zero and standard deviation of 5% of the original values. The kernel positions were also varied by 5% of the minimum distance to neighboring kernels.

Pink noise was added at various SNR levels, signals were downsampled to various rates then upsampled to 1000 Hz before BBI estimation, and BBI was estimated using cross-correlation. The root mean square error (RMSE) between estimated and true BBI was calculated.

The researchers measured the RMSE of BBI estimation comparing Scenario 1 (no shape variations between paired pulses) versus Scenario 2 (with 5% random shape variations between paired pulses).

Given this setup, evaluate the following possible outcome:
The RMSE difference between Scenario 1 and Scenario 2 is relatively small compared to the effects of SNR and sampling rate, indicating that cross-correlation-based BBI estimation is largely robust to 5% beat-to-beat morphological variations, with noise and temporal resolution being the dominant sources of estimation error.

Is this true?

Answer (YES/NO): NO